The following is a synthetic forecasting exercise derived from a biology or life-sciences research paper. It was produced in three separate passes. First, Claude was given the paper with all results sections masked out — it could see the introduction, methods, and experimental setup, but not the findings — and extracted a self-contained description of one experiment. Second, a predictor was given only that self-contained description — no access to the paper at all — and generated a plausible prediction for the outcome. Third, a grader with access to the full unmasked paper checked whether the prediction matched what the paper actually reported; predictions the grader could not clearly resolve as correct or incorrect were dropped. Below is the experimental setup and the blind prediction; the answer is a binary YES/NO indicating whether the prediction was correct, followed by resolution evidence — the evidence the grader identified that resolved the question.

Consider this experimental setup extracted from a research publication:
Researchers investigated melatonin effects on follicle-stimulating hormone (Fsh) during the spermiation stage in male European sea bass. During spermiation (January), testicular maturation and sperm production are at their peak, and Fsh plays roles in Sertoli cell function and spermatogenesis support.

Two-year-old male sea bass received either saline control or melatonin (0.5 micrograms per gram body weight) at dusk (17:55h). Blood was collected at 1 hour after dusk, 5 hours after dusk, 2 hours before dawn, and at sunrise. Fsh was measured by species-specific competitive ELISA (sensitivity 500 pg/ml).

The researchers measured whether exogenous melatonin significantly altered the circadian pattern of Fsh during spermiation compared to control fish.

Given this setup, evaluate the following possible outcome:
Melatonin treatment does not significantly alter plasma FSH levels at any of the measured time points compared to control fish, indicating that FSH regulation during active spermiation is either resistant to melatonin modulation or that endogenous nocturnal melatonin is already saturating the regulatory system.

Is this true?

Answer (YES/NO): NO